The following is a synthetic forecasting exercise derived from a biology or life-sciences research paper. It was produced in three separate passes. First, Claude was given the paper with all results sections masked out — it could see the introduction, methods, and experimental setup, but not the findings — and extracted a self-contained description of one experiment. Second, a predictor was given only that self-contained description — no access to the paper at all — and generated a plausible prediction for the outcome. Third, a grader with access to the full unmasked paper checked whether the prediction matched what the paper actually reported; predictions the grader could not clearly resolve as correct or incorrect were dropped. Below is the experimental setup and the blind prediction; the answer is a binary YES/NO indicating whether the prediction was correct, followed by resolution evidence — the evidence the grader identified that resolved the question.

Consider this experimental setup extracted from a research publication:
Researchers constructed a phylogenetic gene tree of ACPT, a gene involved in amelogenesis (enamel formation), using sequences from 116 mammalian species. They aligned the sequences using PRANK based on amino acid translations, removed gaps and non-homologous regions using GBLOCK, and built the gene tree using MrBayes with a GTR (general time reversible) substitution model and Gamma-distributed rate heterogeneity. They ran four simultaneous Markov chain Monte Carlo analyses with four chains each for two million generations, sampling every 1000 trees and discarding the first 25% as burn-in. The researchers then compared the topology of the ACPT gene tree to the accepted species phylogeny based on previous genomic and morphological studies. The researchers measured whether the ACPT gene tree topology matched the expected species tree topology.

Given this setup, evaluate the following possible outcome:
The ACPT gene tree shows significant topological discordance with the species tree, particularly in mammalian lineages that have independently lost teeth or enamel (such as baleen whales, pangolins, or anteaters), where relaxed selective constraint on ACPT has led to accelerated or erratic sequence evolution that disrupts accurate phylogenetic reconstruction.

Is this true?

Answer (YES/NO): NO